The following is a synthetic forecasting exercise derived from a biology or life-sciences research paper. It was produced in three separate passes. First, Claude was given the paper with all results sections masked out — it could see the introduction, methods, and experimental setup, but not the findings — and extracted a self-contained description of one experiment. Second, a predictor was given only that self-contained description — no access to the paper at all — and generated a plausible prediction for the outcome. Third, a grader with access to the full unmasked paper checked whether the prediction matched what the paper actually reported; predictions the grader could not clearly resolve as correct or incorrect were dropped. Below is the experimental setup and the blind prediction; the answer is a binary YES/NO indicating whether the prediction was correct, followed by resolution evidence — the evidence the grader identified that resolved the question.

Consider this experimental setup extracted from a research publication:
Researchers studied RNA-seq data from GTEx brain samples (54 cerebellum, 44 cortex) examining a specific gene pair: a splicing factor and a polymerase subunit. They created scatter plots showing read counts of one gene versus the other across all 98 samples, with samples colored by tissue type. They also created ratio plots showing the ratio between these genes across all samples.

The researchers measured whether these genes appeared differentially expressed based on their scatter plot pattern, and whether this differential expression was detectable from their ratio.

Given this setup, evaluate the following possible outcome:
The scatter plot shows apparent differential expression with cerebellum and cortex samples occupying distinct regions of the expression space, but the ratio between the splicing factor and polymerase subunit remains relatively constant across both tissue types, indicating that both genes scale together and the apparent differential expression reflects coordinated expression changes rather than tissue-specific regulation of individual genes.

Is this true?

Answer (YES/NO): YES